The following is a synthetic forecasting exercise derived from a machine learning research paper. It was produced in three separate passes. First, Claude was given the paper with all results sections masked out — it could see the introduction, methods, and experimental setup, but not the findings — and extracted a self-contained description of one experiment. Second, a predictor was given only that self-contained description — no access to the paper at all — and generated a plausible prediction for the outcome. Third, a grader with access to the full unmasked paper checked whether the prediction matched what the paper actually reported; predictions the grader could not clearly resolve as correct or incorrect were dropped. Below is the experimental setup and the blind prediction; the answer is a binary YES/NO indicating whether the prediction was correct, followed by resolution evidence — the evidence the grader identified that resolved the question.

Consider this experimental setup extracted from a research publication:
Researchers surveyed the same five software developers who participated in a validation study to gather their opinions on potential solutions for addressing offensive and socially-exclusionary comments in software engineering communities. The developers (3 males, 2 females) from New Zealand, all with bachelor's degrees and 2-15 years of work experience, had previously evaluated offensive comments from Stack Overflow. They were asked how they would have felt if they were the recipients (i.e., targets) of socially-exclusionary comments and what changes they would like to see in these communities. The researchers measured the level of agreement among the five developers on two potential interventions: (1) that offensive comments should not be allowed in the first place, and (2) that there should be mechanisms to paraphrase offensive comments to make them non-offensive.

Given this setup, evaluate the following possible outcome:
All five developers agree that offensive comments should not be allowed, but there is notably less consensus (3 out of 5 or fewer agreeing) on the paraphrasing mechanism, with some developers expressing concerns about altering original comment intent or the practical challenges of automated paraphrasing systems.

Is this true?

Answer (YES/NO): NO